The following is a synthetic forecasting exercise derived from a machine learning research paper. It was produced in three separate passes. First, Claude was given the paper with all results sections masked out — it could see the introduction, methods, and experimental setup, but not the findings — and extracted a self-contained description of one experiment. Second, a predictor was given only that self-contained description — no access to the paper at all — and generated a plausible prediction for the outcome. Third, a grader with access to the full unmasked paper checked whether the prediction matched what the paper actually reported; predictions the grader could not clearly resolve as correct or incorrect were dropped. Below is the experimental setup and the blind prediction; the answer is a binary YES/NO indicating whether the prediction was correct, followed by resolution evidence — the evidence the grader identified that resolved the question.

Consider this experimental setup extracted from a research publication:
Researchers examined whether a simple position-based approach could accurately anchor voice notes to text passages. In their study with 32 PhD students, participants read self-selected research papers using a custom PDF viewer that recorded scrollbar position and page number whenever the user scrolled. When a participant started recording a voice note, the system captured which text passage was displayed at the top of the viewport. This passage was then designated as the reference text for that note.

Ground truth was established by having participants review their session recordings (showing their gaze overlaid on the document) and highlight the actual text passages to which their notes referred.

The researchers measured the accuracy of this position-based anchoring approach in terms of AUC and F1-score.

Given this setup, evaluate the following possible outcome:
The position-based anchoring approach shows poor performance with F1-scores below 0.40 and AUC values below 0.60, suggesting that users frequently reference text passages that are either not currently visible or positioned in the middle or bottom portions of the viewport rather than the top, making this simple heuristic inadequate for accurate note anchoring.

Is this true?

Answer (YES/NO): NO